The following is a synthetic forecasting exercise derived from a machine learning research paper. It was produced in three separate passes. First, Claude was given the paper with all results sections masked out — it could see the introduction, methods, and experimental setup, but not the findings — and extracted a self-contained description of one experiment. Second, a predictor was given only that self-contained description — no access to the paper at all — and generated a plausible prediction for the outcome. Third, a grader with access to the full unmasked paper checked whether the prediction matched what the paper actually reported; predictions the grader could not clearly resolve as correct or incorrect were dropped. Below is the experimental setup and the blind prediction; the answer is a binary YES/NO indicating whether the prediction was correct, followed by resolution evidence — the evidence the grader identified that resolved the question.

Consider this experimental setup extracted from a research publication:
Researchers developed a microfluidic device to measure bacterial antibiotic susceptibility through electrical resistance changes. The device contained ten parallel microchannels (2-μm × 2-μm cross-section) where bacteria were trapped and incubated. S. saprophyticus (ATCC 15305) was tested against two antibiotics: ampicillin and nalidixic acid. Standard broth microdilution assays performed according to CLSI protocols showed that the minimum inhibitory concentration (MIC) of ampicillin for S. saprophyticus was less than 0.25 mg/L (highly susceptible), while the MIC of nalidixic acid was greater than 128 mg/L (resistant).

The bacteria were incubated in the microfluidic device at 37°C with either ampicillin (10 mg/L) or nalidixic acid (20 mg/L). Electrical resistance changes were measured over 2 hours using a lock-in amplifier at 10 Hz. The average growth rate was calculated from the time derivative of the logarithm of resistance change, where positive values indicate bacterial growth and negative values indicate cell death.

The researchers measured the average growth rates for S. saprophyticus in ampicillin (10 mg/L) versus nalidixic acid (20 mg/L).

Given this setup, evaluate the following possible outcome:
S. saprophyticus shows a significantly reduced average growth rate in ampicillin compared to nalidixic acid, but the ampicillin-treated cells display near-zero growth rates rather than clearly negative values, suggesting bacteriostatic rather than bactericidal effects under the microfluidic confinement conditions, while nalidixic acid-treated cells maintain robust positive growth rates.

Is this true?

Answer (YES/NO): NO